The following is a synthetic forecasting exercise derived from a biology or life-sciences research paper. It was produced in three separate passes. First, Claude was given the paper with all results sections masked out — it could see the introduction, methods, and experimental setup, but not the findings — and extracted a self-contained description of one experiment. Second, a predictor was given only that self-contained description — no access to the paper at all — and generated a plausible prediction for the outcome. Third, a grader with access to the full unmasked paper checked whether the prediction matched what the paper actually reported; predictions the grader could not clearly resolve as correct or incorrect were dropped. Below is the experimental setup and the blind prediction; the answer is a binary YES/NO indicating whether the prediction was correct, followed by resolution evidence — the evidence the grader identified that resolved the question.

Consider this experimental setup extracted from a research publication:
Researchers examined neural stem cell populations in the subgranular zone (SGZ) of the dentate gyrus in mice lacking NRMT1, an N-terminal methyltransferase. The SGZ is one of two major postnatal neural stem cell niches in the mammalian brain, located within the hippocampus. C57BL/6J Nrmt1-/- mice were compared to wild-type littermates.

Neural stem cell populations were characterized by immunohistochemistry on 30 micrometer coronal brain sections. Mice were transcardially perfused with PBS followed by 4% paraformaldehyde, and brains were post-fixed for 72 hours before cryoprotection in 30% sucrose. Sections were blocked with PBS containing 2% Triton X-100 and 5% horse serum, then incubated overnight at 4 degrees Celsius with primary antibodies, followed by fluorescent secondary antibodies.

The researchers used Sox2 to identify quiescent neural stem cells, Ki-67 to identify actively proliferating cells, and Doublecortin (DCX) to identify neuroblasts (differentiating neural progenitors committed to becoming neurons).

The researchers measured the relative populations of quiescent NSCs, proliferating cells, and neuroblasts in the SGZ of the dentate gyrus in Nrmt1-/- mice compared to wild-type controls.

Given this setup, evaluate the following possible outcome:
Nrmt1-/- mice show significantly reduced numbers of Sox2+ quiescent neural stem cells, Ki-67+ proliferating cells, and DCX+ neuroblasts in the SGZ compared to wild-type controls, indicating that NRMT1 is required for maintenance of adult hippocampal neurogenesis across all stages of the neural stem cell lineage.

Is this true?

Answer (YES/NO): NO